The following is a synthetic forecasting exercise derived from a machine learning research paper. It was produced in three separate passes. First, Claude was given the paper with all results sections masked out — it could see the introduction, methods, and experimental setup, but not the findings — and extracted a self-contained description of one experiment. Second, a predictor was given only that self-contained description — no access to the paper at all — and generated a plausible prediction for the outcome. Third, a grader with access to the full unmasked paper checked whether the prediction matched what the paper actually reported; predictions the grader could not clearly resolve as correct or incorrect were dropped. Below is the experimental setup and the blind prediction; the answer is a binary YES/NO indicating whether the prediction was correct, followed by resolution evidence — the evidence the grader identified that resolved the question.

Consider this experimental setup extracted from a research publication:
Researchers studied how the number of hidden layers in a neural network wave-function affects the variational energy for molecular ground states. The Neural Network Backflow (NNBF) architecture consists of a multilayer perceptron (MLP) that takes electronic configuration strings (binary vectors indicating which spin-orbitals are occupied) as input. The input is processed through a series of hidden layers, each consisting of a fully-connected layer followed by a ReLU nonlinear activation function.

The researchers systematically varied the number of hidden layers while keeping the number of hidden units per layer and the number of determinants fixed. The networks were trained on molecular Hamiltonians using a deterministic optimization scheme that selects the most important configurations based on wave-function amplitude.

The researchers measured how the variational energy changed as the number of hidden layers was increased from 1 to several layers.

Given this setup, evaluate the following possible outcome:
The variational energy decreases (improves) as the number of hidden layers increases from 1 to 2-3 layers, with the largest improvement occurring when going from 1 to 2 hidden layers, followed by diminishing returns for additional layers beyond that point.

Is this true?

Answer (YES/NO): YES